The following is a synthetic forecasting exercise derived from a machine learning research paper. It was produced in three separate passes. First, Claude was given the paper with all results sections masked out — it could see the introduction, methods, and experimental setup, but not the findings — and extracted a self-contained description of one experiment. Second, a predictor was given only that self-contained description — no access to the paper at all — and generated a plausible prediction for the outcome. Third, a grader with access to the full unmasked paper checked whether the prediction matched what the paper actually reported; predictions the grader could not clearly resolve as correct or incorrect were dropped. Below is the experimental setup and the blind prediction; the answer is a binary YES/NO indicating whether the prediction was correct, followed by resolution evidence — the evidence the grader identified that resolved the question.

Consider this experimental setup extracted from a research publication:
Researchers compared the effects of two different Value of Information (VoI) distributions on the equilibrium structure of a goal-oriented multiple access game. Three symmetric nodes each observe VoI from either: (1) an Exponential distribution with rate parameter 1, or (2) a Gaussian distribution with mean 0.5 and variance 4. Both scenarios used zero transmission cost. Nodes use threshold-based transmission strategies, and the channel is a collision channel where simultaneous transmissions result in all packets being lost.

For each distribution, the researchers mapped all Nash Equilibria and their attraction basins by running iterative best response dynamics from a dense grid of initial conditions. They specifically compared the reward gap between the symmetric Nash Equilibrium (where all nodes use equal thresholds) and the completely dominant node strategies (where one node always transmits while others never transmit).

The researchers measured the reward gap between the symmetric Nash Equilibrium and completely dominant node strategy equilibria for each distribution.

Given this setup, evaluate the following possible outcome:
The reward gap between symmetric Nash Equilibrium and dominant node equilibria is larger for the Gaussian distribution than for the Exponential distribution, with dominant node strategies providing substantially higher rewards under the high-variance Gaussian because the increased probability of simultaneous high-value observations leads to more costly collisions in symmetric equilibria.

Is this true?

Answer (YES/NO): NO